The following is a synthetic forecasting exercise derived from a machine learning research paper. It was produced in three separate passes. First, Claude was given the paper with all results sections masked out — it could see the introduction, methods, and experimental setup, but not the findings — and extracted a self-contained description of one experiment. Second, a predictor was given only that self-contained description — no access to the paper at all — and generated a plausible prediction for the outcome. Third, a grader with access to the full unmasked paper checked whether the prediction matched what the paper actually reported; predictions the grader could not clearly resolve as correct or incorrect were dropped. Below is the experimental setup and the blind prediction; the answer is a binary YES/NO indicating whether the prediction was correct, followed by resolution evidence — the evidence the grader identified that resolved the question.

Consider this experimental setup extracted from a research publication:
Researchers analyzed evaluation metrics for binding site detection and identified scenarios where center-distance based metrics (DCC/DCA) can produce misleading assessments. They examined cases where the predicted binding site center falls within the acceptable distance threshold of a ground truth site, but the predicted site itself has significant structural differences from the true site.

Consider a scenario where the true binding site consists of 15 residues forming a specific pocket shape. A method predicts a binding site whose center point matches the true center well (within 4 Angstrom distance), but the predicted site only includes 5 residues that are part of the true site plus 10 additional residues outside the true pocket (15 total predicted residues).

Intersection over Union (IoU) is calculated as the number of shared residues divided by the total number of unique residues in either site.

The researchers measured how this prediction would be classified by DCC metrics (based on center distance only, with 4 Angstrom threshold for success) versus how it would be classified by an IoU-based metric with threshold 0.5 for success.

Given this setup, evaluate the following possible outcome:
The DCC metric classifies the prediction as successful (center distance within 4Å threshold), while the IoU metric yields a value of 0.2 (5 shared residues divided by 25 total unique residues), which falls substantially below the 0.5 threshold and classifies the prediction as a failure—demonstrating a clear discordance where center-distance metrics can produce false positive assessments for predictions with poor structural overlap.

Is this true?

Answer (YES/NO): YES